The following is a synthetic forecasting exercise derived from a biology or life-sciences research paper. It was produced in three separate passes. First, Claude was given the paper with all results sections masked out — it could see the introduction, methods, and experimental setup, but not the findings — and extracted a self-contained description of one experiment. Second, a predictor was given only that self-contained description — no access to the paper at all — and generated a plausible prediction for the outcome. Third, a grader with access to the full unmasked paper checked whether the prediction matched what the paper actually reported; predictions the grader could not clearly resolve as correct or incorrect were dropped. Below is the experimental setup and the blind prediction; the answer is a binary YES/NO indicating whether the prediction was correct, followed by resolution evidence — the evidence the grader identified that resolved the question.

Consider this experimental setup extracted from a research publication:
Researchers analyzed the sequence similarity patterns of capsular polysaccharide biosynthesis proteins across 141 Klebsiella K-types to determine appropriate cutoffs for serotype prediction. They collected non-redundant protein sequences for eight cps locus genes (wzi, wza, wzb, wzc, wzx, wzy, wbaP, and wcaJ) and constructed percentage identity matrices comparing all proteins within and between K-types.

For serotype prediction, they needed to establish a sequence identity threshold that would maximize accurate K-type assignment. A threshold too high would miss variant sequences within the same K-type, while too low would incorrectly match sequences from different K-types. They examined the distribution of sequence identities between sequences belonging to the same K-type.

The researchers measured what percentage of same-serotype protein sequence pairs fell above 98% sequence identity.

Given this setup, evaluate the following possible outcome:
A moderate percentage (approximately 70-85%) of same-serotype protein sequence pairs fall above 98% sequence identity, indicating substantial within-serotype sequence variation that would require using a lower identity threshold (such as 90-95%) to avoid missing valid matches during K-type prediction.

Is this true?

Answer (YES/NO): YES